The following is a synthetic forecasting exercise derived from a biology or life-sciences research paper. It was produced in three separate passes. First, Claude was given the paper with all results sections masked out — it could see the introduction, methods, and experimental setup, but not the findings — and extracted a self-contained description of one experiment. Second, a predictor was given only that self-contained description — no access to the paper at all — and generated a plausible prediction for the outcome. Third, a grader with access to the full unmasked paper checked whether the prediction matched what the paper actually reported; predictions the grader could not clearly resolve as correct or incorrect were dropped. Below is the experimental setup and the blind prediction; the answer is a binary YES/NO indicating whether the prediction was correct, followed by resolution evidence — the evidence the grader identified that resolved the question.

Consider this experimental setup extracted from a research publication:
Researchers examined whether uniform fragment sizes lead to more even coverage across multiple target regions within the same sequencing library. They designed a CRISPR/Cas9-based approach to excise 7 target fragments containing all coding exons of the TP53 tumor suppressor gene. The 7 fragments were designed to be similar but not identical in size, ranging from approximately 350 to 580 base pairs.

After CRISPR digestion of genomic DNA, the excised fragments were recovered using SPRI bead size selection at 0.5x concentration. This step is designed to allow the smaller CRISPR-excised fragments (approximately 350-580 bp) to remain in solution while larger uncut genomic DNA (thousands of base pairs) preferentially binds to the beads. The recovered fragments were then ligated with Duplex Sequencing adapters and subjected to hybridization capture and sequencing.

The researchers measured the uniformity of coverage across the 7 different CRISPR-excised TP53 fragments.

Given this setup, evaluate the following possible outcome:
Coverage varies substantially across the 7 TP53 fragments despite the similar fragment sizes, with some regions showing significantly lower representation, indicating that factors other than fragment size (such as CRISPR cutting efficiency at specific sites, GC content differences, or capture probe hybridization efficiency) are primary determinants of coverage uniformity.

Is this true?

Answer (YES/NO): NO